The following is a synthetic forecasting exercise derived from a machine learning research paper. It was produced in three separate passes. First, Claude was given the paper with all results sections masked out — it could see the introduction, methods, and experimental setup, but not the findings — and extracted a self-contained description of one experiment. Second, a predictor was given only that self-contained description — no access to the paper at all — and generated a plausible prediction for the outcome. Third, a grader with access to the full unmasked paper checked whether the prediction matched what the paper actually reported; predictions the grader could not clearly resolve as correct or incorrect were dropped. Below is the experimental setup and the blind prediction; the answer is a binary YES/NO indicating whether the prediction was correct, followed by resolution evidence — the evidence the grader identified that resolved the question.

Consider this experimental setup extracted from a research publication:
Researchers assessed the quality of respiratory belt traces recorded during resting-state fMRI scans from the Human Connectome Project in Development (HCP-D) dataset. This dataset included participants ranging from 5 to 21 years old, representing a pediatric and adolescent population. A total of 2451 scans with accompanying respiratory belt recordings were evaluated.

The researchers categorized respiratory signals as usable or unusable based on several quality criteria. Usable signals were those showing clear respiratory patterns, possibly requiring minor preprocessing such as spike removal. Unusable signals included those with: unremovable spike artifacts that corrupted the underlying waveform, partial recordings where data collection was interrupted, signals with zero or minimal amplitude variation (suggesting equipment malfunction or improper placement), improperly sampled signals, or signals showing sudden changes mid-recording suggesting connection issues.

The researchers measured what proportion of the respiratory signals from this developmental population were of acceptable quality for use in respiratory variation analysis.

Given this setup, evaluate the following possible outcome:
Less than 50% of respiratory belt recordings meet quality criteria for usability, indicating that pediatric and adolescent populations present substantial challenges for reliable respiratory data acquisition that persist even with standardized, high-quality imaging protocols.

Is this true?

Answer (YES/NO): YES